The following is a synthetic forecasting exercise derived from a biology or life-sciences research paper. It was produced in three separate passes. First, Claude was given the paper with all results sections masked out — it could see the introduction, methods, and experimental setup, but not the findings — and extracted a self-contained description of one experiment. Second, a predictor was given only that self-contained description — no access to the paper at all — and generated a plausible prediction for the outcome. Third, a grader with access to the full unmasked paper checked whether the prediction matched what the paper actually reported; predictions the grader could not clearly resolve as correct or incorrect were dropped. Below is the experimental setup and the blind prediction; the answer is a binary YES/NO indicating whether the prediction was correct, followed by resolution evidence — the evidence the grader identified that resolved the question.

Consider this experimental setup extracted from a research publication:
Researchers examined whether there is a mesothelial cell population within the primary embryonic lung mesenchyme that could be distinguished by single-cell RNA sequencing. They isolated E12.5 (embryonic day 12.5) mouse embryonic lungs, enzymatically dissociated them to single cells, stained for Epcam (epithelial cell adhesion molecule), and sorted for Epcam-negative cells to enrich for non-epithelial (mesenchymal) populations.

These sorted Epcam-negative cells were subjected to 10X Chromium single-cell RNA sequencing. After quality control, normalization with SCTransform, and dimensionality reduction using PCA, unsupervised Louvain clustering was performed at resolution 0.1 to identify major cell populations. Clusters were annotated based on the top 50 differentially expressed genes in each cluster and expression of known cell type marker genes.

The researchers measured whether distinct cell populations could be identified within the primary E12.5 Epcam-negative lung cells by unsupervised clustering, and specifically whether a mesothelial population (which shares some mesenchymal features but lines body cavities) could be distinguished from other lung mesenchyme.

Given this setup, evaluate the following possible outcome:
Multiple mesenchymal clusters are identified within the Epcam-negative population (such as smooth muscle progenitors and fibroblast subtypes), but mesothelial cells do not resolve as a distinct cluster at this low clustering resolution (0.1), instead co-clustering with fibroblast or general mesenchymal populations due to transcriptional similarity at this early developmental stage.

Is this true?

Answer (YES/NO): NO